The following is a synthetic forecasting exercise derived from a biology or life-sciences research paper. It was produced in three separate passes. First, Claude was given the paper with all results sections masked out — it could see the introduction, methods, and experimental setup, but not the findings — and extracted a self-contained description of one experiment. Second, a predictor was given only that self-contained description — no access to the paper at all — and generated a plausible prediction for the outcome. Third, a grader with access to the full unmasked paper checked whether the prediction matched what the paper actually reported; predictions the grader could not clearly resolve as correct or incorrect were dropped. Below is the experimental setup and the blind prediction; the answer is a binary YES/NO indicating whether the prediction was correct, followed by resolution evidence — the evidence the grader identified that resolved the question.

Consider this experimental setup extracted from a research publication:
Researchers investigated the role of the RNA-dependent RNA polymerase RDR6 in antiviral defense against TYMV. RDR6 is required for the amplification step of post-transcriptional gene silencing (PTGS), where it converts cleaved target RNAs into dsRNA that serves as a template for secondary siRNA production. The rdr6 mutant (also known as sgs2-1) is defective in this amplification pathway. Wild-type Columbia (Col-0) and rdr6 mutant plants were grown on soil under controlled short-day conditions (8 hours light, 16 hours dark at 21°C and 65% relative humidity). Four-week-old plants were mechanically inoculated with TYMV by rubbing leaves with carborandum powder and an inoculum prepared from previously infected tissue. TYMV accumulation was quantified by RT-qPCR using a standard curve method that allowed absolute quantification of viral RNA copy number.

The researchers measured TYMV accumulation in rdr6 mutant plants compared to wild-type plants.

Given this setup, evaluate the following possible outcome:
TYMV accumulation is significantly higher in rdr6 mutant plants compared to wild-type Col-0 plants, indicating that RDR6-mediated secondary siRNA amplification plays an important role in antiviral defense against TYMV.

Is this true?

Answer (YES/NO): NO